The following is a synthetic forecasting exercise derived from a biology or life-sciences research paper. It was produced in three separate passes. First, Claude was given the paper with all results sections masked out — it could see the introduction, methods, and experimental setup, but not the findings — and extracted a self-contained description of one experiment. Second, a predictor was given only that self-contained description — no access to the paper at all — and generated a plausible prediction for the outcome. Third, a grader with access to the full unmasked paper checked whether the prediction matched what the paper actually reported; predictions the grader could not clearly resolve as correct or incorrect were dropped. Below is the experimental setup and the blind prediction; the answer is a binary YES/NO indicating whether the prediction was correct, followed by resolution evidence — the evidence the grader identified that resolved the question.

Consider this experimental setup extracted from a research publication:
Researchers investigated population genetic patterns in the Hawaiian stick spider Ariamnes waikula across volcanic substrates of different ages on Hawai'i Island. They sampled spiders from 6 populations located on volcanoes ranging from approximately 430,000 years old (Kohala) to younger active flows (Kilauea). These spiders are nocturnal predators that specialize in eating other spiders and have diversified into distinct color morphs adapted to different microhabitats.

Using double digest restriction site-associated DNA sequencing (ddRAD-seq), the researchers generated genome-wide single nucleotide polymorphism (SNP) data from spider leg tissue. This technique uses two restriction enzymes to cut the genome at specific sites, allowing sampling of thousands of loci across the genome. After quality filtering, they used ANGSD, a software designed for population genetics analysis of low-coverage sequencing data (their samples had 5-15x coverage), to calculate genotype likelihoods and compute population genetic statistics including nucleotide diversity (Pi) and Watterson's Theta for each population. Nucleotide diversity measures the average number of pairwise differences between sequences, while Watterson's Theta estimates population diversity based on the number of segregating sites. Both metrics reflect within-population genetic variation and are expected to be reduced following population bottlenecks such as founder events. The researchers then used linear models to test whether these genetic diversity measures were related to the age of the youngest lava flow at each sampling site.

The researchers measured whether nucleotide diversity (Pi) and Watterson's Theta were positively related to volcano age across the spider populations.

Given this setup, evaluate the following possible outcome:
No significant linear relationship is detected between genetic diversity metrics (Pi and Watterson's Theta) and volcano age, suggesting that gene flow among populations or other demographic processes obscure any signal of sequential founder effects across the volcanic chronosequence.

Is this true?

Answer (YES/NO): YES